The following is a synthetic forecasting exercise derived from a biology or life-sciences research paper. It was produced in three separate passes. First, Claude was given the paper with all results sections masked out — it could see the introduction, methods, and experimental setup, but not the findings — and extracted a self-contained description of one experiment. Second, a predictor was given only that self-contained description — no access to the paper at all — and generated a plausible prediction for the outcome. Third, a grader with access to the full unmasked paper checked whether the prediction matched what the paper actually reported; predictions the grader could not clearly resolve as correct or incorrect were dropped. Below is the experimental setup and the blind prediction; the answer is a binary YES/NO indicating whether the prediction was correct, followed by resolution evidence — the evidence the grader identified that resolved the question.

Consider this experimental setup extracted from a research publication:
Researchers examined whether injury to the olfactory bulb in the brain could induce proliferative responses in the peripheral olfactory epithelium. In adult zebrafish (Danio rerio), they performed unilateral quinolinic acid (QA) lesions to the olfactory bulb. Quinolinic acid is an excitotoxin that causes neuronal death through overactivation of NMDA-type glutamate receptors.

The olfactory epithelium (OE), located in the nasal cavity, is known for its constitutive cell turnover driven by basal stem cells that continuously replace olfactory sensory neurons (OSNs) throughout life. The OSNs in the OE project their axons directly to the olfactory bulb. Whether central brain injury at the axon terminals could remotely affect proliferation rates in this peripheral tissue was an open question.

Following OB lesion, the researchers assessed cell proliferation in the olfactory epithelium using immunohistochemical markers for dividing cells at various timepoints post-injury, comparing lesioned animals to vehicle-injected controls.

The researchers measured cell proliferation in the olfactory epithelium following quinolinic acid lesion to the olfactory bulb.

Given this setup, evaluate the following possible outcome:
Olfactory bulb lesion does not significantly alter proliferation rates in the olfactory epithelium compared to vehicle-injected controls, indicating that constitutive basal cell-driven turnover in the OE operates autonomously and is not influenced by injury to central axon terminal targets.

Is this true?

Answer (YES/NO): NO